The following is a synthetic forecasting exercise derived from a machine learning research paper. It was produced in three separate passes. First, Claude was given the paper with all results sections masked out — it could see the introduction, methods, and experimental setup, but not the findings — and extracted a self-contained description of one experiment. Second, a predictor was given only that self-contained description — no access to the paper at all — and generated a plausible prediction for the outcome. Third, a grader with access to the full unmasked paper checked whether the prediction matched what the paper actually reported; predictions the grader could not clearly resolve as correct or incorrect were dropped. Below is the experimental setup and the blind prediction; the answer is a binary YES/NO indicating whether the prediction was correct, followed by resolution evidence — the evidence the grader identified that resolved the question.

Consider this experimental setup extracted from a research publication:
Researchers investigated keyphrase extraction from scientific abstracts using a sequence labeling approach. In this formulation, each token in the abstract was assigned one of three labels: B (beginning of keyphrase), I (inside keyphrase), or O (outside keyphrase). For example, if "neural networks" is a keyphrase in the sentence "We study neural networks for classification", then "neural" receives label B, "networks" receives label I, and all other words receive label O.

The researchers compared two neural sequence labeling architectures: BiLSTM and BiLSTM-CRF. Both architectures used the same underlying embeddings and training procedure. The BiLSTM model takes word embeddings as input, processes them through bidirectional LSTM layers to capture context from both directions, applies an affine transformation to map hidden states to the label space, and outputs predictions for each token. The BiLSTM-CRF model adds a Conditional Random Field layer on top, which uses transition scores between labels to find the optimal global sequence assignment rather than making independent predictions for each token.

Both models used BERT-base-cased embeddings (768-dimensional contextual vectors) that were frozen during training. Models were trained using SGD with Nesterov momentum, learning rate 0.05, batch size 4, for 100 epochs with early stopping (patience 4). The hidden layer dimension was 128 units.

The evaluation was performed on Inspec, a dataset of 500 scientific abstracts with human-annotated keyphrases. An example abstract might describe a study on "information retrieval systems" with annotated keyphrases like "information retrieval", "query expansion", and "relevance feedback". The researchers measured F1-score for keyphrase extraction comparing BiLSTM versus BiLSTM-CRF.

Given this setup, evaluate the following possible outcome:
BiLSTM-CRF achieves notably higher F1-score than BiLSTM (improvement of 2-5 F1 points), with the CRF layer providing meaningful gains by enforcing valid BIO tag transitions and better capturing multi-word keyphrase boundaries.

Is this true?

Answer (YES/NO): NO